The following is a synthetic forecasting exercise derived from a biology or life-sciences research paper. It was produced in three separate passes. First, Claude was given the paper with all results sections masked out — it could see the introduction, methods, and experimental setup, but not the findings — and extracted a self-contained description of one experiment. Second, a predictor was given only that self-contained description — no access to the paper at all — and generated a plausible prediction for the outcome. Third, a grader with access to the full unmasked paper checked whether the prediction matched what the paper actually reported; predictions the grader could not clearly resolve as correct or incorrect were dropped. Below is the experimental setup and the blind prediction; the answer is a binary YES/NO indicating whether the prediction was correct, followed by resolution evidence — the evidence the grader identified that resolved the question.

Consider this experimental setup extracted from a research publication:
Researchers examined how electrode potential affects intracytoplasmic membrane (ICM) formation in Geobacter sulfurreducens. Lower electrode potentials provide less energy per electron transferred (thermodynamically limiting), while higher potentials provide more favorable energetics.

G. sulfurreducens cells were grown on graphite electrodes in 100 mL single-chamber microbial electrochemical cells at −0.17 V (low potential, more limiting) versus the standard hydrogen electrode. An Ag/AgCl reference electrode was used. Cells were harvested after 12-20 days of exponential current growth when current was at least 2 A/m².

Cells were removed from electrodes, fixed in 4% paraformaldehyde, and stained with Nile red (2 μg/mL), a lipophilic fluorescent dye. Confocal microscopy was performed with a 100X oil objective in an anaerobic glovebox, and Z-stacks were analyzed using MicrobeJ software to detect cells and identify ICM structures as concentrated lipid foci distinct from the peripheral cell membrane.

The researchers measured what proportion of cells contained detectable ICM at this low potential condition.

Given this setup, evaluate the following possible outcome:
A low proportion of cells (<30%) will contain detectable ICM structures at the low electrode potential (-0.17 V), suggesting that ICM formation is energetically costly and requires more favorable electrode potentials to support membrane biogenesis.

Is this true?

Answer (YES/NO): NO